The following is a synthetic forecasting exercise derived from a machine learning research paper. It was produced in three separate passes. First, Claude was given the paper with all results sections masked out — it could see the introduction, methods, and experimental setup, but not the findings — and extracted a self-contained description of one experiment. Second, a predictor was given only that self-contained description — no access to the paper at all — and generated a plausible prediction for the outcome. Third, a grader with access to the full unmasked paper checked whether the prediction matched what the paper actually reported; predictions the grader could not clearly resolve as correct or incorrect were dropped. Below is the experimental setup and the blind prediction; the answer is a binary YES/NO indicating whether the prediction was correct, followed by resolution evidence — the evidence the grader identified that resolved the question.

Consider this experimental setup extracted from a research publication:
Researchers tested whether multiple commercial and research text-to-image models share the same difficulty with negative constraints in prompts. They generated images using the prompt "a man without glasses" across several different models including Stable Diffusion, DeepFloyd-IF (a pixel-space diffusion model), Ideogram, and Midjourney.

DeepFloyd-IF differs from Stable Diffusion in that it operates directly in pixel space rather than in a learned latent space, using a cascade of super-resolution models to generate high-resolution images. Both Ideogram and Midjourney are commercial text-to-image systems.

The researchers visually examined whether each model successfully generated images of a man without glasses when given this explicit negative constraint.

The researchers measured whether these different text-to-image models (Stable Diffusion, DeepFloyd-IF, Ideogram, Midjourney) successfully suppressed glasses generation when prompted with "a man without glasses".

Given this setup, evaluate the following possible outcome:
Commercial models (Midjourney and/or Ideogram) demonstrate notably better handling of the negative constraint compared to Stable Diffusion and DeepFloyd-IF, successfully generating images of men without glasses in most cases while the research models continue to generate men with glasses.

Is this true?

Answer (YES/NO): NO